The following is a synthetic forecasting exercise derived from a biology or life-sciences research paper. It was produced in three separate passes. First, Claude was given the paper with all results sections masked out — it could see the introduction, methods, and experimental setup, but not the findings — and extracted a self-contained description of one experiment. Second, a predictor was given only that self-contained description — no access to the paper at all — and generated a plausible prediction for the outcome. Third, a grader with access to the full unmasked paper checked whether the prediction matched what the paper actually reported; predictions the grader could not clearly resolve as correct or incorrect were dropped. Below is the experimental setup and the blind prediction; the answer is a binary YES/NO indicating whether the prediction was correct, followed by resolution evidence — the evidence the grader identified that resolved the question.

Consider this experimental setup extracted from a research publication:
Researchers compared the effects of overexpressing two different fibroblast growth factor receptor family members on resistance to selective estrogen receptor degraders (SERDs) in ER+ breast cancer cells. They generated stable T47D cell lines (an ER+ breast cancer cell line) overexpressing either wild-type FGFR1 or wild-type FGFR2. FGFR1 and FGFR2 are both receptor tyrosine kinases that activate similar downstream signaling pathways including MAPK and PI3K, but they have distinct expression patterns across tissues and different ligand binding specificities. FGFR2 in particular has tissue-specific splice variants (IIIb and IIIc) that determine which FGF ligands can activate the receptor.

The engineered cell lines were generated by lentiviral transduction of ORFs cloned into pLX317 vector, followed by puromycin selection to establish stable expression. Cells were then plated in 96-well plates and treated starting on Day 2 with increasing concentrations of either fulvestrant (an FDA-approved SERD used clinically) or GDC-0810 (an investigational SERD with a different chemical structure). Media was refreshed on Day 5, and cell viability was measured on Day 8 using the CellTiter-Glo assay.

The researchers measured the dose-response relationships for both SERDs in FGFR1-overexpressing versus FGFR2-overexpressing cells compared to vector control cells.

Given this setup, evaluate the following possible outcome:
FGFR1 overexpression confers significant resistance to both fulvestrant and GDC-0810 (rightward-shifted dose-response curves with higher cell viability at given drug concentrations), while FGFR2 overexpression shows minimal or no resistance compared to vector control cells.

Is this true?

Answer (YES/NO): NO